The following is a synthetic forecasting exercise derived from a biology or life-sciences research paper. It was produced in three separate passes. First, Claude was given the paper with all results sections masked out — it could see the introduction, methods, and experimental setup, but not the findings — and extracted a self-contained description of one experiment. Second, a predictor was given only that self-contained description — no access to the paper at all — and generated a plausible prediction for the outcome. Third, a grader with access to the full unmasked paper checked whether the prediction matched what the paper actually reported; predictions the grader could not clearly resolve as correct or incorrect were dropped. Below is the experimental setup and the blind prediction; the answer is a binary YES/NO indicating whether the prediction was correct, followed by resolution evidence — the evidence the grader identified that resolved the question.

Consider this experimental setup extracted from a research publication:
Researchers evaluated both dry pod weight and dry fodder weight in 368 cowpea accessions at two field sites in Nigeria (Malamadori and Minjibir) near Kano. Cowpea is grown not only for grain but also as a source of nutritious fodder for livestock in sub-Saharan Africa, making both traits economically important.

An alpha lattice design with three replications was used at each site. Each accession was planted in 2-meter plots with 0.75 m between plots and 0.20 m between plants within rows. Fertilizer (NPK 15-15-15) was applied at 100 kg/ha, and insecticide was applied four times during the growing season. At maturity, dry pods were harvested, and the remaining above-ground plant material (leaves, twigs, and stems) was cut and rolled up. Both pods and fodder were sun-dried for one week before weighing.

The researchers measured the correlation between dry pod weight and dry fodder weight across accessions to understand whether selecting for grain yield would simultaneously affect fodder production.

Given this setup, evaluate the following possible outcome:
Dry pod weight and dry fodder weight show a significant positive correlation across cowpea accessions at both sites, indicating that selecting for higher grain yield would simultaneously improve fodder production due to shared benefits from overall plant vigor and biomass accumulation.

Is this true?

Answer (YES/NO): NO